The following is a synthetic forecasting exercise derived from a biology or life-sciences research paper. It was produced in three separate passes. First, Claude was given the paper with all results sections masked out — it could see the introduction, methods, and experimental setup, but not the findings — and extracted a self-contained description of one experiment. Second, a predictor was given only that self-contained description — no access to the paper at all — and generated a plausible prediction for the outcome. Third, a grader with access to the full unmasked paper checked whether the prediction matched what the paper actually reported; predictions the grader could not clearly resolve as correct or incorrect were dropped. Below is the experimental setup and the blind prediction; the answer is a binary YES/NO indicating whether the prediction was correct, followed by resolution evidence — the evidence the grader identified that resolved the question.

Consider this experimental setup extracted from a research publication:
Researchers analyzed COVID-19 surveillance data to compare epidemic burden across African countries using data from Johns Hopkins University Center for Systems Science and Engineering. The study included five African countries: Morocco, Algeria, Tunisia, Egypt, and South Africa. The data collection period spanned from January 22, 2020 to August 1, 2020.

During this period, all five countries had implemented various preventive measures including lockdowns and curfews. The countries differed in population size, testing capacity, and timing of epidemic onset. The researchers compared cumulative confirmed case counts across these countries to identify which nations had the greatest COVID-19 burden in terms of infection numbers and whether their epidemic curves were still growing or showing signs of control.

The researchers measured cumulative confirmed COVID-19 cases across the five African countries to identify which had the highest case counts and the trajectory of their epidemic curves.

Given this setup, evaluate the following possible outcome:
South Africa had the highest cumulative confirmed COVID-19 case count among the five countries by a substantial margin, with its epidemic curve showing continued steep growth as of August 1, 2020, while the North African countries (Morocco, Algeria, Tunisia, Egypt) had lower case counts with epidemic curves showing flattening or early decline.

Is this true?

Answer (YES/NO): NO